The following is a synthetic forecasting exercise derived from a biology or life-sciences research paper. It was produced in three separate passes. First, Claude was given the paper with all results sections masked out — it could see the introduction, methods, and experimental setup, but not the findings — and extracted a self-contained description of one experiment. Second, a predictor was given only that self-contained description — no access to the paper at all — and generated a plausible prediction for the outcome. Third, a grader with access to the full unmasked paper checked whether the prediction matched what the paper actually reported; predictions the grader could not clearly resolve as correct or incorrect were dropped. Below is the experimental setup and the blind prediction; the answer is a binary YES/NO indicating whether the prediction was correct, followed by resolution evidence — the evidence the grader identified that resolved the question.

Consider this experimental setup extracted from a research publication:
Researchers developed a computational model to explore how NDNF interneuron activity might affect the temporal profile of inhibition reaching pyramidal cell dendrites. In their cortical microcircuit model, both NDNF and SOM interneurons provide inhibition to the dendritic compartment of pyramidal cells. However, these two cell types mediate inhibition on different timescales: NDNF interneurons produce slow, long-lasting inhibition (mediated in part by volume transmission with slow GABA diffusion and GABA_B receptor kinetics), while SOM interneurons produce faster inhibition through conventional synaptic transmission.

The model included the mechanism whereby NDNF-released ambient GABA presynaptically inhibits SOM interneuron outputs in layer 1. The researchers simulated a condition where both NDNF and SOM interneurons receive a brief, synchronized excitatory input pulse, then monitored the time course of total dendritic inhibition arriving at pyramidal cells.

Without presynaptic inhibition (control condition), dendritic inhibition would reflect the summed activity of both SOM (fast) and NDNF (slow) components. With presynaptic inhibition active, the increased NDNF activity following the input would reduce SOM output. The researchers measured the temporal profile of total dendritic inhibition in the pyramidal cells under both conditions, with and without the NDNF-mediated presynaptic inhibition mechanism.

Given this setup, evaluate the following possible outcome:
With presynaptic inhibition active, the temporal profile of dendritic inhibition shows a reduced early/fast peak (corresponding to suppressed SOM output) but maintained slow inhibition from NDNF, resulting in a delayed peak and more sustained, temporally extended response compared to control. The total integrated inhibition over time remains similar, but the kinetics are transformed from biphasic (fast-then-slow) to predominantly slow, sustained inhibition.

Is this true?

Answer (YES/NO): NO